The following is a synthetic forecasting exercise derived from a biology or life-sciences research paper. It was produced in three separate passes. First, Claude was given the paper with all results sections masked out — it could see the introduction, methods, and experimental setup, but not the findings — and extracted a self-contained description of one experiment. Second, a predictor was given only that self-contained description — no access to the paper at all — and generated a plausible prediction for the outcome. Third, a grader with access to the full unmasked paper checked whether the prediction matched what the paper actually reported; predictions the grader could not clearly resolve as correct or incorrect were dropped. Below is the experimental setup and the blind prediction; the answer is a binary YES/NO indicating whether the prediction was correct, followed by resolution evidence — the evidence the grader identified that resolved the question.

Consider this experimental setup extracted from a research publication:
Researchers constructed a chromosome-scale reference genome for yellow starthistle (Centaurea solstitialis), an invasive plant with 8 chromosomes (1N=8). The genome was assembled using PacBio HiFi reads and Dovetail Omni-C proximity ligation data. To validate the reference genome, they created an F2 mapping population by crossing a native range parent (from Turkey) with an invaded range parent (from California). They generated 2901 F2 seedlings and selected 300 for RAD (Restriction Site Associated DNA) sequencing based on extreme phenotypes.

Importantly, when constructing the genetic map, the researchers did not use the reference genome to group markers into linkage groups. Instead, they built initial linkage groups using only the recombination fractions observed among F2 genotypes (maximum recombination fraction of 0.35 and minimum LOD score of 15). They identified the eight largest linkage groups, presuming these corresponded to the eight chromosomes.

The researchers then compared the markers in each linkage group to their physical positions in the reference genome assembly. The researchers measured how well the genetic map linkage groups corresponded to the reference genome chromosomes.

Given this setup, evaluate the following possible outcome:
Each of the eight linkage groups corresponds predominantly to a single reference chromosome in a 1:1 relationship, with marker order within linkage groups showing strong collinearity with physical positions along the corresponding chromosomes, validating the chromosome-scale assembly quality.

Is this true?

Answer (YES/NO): YES